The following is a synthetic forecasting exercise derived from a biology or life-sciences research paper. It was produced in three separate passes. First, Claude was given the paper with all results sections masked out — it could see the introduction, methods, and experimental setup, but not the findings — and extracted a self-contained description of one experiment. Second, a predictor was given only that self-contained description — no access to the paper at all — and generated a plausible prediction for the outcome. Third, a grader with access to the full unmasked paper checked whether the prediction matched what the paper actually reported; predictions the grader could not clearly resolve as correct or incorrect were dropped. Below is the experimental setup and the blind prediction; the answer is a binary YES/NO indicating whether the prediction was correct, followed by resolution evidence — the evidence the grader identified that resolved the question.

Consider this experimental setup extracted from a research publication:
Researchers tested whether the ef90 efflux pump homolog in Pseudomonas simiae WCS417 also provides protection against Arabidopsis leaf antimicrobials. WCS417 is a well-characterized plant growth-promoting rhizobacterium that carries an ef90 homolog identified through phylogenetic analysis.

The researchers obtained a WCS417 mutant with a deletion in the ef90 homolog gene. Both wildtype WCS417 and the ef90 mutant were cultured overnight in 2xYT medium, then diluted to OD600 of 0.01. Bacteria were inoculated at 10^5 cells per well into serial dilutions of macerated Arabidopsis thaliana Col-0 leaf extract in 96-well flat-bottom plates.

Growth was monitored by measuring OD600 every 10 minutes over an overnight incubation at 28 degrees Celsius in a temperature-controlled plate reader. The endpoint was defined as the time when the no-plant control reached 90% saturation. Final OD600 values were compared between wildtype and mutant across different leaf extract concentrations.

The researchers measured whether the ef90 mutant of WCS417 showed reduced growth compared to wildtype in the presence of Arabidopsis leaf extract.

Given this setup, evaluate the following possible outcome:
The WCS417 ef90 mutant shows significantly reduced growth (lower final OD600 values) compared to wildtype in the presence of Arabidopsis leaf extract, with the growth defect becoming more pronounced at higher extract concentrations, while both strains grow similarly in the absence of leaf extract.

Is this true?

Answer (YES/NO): YES